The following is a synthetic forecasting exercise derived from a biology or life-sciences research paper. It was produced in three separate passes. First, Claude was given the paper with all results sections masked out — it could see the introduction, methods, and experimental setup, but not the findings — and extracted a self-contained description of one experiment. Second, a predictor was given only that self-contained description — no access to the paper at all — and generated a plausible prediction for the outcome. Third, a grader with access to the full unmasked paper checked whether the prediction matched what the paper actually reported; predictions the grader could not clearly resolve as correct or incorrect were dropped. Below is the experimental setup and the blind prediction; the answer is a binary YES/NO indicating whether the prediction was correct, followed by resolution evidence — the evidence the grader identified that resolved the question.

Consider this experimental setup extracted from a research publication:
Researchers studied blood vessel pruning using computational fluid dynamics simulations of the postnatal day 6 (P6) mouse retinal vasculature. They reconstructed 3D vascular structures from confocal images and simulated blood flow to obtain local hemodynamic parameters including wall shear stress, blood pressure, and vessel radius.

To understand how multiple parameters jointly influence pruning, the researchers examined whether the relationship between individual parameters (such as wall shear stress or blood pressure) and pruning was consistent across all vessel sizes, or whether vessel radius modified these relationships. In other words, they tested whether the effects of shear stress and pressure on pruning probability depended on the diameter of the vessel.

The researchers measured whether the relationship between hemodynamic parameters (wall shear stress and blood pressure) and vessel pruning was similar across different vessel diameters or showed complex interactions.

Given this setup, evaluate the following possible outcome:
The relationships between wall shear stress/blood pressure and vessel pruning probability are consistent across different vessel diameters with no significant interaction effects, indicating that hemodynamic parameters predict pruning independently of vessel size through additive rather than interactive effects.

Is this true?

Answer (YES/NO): YES